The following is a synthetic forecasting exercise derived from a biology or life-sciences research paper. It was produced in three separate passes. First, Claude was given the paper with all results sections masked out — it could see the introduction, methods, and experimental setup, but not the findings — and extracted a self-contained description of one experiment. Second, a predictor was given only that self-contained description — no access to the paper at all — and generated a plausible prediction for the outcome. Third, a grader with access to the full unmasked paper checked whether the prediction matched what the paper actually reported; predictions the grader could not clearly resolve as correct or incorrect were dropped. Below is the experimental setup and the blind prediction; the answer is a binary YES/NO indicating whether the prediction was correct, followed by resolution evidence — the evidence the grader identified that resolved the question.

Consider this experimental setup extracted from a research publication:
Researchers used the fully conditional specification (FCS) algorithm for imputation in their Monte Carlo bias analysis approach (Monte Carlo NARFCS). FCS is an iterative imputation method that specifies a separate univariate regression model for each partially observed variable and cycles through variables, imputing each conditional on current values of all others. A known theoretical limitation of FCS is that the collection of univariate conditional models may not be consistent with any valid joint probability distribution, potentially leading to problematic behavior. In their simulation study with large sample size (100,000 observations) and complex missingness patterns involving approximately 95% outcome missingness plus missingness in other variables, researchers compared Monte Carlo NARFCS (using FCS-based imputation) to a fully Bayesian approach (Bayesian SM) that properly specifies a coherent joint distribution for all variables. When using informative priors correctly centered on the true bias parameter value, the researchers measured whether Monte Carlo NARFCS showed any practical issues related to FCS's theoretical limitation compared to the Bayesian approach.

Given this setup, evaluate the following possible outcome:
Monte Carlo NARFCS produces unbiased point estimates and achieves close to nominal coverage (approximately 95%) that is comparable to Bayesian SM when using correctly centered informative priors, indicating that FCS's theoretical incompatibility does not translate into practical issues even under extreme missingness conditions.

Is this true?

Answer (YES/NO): NO